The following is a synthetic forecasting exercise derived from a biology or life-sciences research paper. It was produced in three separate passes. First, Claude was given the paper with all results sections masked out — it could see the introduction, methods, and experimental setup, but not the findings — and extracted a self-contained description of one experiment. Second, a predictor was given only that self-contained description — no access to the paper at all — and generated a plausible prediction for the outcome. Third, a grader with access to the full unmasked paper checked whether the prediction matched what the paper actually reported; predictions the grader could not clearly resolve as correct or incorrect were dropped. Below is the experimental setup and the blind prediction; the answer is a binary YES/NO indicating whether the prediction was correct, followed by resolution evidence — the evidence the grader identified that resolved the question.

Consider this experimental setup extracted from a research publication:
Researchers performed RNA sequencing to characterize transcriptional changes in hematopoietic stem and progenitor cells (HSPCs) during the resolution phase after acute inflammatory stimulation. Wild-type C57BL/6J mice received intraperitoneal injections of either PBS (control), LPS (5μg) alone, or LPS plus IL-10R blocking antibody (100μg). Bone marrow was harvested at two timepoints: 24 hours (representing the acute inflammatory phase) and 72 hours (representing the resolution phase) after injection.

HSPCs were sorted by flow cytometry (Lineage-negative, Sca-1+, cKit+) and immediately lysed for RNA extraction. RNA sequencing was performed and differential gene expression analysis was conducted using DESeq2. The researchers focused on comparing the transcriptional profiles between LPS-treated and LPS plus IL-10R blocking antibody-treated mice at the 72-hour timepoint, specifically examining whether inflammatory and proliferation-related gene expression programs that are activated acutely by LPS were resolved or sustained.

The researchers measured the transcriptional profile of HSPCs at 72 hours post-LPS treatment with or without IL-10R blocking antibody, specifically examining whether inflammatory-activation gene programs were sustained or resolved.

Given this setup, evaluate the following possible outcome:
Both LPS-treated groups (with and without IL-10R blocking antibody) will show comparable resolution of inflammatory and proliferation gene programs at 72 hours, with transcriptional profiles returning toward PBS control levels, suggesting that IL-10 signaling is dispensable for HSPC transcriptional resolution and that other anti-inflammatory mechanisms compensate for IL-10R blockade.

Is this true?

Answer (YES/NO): NO